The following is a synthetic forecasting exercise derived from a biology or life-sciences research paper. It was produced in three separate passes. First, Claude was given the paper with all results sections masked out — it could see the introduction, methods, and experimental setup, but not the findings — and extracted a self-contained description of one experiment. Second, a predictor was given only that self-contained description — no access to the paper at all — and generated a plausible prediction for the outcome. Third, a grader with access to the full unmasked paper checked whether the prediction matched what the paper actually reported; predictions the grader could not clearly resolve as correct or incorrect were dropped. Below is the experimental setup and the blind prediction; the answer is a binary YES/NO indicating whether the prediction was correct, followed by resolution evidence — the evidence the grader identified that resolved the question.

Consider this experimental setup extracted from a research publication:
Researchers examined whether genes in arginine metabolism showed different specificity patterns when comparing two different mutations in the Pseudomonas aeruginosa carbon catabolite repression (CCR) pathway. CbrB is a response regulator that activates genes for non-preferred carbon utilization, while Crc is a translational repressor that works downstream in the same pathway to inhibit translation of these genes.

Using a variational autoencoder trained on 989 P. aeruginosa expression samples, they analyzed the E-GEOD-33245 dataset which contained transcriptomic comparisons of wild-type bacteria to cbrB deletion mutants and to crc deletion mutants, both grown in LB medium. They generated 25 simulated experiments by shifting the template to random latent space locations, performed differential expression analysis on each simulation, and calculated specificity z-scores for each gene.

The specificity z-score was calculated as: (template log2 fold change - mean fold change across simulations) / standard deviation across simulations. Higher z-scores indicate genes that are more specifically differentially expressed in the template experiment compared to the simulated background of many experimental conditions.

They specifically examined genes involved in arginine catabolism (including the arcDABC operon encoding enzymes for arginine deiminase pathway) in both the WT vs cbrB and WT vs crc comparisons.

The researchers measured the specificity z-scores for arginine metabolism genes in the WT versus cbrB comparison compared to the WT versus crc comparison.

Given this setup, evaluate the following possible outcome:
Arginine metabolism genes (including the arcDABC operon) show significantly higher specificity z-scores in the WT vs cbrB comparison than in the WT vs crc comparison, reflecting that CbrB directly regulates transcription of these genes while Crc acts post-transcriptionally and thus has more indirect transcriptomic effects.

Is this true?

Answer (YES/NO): NO